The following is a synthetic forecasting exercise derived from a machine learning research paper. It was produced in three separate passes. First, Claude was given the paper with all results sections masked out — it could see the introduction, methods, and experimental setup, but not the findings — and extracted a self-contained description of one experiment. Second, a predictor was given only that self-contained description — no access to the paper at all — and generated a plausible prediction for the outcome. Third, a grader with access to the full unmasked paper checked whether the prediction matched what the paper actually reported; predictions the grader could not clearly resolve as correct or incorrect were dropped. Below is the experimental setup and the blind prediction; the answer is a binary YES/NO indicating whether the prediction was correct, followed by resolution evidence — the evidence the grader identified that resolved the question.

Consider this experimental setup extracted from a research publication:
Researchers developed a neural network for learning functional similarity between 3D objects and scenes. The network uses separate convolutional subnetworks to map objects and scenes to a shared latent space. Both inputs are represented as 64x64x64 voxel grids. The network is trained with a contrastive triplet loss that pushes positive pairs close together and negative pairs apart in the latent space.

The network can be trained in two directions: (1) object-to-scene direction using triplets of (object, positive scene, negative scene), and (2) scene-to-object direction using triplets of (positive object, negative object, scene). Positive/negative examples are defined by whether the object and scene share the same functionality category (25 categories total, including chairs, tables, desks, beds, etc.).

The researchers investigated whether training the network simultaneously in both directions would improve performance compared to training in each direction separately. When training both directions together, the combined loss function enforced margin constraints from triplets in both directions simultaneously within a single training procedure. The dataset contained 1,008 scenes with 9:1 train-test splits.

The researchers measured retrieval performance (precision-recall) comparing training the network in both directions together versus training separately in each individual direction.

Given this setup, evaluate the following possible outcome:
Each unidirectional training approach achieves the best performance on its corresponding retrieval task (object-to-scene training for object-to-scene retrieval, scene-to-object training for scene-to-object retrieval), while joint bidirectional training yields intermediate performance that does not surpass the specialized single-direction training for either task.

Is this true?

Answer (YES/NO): NO